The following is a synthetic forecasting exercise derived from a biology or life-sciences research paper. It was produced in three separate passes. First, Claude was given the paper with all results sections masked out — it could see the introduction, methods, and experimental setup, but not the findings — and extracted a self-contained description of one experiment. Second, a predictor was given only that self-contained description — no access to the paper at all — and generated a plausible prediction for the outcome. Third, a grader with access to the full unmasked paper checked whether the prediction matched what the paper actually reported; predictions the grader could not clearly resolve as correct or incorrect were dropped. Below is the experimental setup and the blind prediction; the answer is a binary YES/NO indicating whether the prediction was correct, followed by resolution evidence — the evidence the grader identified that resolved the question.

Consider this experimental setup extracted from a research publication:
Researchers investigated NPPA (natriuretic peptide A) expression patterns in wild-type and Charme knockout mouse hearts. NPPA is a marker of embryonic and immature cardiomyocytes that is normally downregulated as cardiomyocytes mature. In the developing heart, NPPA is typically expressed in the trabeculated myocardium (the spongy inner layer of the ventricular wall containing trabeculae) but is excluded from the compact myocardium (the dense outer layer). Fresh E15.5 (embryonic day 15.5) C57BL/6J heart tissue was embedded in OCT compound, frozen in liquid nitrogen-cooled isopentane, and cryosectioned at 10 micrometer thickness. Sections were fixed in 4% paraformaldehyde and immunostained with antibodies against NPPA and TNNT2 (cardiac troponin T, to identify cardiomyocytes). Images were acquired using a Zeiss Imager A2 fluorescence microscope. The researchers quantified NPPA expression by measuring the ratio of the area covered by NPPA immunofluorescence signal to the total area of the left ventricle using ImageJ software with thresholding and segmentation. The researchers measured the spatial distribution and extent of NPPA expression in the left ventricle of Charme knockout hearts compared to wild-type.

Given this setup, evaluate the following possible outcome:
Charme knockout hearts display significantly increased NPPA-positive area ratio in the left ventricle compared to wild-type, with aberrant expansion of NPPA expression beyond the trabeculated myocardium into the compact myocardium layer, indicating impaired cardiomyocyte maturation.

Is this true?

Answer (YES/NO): NO